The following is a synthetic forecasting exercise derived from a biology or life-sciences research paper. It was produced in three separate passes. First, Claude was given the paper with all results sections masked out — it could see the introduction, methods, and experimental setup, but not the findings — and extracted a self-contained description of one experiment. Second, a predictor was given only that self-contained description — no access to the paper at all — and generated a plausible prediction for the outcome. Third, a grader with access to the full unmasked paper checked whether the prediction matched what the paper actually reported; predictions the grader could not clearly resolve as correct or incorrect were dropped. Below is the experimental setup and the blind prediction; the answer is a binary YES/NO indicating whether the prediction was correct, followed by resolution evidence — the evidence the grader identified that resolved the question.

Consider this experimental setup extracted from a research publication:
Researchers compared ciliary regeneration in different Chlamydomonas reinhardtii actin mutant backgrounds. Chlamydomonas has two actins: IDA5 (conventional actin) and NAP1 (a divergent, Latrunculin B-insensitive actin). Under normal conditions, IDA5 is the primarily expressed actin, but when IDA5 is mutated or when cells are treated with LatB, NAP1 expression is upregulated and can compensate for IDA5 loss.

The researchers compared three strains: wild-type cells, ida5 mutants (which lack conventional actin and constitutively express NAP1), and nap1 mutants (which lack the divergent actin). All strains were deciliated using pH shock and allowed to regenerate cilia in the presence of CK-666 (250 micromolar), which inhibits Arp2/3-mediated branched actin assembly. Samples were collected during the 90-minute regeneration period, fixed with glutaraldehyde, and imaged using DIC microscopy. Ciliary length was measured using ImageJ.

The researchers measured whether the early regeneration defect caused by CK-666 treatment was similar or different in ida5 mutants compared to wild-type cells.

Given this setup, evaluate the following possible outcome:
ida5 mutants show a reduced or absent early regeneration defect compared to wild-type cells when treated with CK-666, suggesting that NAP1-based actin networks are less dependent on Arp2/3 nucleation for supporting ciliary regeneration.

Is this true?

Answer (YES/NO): NO